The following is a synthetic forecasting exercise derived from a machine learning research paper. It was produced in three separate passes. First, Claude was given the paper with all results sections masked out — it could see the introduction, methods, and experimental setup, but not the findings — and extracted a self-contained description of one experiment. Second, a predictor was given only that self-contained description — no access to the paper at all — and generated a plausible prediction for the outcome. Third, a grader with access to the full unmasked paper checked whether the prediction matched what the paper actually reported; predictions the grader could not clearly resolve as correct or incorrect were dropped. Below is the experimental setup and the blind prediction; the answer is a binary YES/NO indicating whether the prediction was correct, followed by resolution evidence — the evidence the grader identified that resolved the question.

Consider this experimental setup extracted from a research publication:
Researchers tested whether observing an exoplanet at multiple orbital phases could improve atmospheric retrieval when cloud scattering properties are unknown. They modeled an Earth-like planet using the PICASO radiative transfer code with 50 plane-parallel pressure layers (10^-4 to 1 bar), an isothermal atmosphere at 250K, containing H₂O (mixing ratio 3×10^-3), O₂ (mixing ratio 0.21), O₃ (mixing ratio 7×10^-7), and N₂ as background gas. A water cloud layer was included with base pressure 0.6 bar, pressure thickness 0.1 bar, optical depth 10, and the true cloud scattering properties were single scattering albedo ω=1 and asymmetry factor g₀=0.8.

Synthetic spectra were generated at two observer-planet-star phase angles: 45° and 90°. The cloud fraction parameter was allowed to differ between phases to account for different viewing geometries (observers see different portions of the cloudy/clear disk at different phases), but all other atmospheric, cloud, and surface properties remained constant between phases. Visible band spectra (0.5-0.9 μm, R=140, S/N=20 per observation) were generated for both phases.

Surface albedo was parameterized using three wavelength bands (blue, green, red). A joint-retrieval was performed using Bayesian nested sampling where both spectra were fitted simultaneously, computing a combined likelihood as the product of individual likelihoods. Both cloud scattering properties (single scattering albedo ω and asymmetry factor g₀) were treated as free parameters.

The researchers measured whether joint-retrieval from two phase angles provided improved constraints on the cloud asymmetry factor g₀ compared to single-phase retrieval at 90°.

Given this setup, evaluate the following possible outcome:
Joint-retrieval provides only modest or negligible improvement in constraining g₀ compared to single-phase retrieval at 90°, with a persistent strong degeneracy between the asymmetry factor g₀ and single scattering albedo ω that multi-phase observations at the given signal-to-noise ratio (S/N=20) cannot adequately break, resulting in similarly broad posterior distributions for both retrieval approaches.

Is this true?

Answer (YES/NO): NO